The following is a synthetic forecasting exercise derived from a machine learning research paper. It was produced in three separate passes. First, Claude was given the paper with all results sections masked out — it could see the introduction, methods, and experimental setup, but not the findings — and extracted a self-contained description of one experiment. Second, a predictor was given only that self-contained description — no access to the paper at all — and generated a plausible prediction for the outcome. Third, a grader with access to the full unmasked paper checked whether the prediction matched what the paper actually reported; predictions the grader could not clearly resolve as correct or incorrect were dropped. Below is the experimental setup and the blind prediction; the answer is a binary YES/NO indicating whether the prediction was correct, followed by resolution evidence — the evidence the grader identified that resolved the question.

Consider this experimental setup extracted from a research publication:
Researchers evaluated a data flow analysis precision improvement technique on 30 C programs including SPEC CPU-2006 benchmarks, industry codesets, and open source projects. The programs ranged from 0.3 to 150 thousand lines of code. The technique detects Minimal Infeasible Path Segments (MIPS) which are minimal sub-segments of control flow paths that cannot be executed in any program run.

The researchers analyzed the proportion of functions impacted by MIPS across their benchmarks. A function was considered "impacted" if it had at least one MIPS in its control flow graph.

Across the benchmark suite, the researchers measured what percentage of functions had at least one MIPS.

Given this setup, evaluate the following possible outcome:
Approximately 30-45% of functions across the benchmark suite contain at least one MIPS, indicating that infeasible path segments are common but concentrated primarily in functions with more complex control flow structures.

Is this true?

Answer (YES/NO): NO